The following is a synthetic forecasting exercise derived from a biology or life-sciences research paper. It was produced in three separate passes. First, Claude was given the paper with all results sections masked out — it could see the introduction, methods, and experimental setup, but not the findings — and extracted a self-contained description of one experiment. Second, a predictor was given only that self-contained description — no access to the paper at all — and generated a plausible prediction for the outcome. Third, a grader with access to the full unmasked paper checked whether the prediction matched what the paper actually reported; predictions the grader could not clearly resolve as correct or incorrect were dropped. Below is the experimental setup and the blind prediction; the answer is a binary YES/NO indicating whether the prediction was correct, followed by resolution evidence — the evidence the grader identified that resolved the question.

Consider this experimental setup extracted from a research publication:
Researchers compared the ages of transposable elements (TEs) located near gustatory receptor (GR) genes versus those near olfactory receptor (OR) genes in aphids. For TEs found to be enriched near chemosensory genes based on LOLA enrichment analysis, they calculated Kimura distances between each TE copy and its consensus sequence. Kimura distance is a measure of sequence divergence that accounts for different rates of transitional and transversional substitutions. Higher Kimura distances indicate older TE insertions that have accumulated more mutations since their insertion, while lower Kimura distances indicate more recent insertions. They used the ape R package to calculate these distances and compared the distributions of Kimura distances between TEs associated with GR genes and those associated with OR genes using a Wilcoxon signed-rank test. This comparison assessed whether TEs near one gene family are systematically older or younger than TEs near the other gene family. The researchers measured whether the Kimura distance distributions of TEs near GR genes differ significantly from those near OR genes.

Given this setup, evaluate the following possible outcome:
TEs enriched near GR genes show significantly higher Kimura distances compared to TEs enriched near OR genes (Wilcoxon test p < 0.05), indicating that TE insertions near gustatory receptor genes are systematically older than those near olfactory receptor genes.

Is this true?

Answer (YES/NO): YES